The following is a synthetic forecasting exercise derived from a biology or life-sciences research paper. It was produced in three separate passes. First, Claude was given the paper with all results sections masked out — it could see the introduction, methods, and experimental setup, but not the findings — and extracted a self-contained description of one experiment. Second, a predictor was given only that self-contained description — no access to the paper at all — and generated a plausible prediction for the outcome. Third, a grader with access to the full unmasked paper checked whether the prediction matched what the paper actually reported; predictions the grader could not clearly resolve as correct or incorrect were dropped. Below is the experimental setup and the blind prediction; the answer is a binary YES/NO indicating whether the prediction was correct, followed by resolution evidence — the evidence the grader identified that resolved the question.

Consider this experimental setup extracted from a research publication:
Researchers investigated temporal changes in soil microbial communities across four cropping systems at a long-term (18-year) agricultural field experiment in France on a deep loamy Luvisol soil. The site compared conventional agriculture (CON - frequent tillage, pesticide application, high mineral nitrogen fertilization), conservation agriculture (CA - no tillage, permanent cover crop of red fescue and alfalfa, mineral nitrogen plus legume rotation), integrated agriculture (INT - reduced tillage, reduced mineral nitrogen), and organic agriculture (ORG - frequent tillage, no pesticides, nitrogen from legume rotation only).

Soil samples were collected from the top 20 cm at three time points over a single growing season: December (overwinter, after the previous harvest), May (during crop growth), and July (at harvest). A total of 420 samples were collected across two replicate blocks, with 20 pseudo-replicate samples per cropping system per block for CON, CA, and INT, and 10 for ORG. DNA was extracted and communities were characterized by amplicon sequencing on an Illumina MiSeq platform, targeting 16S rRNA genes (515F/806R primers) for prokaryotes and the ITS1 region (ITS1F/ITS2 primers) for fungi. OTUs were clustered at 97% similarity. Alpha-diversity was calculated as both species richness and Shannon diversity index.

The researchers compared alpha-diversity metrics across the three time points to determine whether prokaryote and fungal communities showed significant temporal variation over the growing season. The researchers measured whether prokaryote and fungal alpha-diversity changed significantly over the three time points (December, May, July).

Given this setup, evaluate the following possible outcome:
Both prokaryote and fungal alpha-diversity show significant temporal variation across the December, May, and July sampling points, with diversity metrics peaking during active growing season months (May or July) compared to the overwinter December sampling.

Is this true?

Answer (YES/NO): NO